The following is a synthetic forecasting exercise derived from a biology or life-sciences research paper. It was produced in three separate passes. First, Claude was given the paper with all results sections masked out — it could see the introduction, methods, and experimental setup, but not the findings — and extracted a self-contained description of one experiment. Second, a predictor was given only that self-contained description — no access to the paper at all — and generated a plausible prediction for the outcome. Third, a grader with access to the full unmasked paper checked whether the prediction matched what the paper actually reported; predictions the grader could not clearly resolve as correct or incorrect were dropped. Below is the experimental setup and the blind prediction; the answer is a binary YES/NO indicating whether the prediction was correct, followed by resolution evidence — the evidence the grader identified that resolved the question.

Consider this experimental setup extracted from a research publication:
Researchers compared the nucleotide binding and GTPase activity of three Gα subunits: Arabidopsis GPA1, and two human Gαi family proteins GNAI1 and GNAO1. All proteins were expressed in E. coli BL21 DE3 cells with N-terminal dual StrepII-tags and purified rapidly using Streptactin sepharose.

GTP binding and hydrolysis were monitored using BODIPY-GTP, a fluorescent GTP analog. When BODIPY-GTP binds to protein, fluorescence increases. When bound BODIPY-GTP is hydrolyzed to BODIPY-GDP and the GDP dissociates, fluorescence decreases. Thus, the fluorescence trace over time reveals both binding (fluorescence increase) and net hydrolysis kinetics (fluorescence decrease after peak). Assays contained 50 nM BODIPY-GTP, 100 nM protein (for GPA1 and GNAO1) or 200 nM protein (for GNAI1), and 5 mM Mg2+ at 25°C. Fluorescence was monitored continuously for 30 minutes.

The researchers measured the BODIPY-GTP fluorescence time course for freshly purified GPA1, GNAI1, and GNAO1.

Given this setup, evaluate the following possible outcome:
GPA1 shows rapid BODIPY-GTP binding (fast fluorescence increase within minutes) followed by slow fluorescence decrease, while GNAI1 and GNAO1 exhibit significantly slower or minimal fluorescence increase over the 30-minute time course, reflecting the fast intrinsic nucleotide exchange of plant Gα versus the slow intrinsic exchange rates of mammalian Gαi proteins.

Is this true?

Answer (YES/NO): NO